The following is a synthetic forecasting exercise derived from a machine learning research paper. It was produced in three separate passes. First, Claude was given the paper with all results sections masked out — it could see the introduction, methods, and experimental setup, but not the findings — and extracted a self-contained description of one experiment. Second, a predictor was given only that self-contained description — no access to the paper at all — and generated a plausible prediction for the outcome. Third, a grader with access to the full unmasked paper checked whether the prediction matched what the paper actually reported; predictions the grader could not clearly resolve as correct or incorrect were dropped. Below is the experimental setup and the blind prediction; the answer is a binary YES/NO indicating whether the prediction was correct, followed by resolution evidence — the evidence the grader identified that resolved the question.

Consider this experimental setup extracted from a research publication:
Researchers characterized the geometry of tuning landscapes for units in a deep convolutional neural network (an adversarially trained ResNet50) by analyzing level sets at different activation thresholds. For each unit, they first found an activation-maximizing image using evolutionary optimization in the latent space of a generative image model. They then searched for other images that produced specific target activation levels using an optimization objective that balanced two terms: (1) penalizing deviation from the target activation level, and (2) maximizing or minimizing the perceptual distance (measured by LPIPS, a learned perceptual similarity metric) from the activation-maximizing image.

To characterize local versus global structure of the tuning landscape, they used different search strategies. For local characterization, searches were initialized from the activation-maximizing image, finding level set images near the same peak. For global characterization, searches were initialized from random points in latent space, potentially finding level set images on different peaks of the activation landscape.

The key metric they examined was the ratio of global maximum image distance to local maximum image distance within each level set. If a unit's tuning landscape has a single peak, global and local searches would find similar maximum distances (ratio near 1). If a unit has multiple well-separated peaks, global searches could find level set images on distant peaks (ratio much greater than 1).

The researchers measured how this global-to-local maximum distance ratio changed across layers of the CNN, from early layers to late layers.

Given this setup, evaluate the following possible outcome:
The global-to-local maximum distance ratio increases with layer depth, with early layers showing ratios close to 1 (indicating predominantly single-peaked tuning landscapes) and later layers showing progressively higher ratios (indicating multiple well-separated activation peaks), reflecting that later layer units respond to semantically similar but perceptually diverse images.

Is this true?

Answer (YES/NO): NO